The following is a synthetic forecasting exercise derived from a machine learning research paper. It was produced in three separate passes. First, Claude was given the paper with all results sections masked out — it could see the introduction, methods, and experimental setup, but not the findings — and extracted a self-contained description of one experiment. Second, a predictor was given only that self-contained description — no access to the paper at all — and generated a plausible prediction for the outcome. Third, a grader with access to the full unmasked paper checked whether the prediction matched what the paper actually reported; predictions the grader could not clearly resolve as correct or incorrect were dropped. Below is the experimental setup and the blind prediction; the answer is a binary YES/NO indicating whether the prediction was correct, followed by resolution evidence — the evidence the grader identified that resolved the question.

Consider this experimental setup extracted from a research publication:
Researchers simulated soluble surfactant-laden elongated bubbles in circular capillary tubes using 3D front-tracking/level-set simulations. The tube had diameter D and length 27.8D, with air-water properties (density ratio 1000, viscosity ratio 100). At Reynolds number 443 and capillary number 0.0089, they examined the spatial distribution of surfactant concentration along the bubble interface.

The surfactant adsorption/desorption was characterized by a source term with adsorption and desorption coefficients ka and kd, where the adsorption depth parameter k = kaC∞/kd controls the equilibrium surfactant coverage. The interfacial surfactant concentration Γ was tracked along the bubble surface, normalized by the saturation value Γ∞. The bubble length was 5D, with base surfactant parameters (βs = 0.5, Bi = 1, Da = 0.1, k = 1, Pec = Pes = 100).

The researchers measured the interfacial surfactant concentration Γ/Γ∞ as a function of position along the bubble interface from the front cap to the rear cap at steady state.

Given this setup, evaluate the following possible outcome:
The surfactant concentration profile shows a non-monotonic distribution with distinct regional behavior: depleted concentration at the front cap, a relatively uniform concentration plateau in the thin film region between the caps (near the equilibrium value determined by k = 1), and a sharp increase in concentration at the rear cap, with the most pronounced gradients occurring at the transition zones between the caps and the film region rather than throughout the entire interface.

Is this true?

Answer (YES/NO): NO